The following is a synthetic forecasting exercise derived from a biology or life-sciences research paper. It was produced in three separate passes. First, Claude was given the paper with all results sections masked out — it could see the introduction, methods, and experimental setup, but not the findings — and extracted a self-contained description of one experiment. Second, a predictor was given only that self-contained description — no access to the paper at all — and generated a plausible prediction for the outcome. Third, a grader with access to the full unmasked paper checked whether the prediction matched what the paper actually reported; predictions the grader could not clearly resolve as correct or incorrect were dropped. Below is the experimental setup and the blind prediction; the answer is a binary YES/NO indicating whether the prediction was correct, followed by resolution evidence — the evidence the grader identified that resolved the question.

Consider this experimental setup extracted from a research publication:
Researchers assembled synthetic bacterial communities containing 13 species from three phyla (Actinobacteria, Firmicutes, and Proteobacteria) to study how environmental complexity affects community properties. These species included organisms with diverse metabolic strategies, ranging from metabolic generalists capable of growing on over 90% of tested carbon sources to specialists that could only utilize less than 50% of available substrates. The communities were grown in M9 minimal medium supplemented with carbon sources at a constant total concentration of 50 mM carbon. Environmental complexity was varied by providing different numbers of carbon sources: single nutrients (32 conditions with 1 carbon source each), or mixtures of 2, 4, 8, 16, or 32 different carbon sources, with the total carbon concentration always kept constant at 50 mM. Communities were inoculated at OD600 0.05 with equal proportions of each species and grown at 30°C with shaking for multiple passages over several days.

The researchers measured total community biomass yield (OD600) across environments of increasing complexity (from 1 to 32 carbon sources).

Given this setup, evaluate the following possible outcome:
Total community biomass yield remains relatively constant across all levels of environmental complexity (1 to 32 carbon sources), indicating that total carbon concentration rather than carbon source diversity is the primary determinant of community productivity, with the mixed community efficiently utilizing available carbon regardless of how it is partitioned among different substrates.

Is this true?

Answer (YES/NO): YES